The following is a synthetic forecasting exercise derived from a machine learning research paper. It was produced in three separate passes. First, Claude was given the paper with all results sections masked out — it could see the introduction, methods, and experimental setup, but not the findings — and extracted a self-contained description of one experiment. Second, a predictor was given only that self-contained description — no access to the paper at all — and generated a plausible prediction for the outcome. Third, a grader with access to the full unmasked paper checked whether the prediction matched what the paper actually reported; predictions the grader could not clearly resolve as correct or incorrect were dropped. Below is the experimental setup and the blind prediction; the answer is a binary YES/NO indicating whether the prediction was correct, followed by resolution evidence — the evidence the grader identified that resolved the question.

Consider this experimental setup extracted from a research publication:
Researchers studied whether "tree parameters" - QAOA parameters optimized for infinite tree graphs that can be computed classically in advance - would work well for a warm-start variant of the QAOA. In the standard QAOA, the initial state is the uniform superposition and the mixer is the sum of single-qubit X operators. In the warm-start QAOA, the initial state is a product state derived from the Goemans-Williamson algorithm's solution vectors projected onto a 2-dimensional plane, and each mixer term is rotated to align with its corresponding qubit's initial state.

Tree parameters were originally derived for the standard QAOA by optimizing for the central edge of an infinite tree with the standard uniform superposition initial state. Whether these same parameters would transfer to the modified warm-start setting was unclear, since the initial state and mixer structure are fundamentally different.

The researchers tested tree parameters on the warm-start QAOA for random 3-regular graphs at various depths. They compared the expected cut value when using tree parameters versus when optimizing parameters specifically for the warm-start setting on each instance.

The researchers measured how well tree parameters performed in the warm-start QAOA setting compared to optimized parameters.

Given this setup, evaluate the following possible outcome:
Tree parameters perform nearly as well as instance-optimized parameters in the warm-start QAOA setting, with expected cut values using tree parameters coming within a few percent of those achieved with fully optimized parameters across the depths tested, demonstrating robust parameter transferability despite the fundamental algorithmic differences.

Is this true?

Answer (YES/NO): YES